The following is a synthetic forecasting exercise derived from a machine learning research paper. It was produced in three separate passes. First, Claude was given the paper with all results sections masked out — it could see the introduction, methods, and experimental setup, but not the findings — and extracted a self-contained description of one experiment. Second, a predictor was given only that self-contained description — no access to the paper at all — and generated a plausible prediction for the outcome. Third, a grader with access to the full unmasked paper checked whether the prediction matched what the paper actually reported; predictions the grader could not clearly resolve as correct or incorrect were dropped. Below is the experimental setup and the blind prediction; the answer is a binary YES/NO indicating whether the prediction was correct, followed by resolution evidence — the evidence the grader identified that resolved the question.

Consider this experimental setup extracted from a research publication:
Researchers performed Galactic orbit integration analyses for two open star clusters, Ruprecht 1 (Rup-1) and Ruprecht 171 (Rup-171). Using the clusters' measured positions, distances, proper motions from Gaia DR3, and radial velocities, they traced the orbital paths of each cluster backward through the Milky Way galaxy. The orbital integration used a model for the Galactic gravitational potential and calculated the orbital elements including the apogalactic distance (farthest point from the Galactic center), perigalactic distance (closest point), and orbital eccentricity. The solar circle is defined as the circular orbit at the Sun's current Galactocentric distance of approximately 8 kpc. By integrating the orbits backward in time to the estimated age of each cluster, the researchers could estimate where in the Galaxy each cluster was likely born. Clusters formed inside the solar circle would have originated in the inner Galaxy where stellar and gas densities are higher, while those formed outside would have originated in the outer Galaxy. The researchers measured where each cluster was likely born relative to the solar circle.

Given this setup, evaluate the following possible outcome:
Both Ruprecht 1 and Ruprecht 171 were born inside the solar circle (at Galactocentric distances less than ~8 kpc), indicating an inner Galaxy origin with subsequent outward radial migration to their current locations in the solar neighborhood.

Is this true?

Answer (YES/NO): NO